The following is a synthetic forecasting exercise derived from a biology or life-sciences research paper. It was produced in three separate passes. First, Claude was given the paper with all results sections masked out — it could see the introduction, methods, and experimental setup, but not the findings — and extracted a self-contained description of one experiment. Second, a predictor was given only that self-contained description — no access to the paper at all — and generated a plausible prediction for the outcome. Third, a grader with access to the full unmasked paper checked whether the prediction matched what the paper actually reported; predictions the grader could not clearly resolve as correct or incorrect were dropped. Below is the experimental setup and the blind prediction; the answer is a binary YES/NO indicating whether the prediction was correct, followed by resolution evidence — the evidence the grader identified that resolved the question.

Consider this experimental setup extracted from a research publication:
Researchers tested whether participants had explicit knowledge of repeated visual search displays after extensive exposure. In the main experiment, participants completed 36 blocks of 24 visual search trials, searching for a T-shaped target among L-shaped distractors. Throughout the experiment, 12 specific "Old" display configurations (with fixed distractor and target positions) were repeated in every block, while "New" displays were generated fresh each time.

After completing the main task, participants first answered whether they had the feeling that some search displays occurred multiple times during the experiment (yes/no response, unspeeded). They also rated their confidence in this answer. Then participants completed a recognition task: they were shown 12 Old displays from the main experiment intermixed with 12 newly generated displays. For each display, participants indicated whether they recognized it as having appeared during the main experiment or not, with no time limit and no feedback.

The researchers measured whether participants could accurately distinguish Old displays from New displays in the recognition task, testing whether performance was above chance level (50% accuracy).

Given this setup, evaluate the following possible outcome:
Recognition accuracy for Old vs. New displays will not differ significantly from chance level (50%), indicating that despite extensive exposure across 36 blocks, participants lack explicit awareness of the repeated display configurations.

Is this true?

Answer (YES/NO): YES